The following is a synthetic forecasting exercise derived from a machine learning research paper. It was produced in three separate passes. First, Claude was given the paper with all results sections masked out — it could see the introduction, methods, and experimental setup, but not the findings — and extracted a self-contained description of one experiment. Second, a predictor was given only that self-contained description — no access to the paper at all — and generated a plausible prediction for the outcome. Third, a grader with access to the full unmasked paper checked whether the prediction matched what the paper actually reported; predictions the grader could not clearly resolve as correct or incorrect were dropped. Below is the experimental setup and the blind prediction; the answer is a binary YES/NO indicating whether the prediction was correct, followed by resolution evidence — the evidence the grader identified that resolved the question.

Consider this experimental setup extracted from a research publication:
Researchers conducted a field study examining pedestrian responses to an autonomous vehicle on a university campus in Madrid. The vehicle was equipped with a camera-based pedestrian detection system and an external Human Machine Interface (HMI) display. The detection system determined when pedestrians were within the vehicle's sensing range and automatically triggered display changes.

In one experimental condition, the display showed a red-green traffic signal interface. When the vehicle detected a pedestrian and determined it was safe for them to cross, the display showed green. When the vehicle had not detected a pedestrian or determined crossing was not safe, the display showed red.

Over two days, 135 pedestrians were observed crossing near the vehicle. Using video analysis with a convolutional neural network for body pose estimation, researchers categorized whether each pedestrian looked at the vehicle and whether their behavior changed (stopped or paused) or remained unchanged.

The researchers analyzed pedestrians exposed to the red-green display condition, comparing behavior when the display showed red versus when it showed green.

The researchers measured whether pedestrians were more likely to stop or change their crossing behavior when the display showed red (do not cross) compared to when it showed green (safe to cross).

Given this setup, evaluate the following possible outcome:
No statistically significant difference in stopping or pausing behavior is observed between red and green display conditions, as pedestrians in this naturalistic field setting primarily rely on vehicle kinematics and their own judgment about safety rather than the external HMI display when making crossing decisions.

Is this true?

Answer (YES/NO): YES